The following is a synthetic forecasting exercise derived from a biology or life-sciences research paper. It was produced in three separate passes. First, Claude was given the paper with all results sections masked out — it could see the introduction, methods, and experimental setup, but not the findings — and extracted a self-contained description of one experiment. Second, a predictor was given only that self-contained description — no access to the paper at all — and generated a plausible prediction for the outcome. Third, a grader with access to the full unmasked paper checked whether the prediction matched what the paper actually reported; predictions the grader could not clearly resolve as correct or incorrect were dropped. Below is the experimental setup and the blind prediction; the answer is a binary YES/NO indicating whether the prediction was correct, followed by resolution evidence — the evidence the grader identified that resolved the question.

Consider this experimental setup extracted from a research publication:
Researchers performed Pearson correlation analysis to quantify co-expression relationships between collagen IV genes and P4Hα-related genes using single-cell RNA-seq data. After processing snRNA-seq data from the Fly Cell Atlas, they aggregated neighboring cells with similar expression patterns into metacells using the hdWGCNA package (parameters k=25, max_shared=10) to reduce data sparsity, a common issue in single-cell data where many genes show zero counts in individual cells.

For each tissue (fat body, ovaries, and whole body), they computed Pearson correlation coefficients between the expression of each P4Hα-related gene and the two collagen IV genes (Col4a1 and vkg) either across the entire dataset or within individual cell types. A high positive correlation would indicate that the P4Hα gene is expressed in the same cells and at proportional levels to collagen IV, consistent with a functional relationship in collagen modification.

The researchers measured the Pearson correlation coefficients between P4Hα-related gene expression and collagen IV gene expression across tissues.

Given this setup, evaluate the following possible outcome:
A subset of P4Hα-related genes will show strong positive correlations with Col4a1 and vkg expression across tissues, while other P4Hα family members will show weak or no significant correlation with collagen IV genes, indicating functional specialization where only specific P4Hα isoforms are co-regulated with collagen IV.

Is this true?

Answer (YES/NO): YES